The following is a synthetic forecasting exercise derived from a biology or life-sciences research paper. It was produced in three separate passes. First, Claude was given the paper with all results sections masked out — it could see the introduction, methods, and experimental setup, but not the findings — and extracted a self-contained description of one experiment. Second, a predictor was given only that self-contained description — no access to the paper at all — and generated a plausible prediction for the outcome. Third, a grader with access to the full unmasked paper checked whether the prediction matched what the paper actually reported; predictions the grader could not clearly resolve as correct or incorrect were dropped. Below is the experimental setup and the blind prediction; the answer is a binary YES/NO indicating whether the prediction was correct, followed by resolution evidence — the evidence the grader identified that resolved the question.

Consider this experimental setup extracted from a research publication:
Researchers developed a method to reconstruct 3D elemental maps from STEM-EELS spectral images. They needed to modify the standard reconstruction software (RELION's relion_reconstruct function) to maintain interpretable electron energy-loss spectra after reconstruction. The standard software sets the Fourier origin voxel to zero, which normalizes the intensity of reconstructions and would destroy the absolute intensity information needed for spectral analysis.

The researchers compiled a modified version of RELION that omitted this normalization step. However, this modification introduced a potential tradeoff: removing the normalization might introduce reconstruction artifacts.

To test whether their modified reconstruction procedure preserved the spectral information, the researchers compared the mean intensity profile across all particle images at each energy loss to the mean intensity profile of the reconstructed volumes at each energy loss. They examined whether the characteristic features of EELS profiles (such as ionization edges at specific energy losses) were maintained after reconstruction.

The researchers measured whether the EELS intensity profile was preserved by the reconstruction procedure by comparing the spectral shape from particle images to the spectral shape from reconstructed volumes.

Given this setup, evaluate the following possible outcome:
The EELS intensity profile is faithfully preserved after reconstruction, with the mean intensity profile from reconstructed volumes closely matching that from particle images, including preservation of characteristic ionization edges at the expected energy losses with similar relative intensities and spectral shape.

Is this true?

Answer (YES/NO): YES